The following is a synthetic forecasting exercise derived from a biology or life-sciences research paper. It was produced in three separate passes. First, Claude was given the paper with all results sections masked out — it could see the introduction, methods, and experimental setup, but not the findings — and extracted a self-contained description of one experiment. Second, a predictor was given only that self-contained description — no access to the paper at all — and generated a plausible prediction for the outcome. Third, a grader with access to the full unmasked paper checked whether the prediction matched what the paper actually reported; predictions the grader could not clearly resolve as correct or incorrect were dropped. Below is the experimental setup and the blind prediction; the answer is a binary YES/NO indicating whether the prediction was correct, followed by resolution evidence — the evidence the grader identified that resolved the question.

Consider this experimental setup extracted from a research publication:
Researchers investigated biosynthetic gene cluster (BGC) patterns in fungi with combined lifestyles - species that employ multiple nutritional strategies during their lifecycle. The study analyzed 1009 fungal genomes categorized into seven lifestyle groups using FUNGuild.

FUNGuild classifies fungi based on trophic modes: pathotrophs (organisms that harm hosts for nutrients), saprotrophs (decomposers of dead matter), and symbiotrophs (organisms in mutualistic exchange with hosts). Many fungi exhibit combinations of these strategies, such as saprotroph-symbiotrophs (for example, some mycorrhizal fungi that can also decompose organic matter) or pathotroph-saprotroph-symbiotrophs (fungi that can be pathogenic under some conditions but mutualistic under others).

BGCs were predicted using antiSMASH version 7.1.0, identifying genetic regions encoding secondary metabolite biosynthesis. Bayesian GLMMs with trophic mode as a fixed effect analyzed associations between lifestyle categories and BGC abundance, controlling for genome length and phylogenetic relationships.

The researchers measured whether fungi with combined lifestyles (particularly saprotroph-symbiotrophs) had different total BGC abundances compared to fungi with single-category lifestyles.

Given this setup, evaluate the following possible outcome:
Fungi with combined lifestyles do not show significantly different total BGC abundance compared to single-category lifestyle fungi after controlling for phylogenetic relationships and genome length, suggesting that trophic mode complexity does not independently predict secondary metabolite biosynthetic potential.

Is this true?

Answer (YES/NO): NO